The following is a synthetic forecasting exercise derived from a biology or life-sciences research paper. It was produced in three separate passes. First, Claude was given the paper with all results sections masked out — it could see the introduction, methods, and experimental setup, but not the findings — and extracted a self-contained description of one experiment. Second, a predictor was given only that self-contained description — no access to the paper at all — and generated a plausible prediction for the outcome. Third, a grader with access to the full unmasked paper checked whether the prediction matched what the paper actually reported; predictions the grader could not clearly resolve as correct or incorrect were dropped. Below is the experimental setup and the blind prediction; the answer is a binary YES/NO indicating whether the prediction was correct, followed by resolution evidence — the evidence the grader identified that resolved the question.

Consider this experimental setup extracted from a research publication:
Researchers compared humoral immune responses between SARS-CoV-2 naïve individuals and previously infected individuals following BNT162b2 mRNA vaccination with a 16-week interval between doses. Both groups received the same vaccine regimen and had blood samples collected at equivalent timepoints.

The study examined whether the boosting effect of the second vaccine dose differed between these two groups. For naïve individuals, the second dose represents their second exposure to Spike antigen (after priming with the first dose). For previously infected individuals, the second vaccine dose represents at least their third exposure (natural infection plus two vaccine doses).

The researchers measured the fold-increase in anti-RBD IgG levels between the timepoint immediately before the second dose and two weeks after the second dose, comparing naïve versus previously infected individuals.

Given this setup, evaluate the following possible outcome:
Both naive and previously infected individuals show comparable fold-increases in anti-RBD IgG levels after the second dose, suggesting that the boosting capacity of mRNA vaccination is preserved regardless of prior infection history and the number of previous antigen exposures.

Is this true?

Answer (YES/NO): NO